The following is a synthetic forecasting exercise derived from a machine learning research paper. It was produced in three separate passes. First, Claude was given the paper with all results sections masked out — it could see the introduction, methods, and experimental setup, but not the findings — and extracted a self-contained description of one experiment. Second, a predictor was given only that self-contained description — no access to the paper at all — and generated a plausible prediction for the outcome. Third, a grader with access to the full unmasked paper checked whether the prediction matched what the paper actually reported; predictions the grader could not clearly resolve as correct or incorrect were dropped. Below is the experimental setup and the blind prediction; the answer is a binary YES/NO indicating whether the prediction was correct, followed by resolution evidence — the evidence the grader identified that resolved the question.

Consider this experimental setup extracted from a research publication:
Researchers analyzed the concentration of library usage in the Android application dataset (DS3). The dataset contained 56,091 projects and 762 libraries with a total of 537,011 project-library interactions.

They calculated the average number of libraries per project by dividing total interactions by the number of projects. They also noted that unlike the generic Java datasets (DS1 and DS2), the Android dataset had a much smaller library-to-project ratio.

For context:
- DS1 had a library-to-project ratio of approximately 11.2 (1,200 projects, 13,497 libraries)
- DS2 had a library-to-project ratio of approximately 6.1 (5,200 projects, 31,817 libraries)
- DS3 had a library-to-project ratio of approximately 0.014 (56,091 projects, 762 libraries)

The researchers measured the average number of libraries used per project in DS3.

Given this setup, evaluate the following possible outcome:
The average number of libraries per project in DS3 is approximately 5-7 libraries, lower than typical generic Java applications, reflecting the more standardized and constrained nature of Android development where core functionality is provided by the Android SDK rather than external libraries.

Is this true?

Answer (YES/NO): NO